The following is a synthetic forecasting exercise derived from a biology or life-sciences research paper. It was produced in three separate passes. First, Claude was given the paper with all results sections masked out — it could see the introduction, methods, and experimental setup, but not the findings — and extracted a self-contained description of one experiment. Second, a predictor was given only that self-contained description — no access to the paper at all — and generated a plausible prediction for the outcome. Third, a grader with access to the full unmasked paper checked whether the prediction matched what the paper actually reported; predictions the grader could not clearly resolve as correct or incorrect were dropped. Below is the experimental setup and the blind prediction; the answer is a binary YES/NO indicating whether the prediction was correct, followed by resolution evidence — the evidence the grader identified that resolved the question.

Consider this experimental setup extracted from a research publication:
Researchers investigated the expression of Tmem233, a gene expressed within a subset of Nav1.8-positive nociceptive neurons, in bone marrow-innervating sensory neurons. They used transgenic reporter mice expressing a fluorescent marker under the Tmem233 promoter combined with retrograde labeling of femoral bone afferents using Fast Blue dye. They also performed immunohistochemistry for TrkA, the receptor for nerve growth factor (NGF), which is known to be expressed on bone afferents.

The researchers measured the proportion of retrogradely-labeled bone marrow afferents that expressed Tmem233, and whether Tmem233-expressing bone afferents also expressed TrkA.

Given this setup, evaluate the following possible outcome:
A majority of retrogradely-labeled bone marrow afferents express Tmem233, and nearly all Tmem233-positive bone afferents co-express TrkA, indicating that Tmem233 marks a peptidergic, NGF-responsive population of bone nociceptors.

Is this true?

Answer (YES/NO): NO